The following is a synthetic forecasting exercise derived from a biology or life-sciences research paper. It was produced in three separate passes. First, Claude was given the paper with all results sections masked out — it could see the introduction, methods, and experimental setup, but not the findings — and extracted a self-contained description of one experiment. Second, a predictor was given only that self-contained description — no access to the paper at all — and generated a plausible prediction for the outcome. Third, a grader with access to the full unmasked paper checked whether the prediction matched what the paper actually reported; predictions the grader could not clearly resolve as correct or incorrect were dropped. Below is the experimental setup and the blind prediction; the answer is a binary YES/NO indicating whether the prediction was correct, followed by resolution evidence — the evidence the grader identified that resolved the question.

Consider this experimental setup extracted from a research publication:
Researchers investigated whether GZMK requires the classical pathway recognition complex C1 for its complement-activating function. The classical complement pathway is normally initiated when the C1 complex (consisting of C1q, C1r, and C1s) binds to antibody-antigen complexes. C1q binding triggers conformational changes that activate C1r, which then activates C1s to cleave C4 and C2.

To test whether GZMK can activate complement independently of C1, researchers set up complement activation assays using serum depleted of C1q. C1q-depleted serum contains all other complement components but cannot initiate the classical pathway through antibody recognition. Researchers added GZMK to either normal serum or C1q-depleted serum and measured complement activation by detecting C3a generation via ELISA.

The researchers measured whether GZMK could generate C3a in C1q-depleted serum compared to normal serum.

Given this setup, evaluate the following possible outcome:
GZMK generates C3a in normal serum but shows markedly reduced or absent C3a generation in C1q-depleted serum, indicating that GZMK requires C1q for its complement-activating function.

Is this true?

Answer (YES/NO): NO